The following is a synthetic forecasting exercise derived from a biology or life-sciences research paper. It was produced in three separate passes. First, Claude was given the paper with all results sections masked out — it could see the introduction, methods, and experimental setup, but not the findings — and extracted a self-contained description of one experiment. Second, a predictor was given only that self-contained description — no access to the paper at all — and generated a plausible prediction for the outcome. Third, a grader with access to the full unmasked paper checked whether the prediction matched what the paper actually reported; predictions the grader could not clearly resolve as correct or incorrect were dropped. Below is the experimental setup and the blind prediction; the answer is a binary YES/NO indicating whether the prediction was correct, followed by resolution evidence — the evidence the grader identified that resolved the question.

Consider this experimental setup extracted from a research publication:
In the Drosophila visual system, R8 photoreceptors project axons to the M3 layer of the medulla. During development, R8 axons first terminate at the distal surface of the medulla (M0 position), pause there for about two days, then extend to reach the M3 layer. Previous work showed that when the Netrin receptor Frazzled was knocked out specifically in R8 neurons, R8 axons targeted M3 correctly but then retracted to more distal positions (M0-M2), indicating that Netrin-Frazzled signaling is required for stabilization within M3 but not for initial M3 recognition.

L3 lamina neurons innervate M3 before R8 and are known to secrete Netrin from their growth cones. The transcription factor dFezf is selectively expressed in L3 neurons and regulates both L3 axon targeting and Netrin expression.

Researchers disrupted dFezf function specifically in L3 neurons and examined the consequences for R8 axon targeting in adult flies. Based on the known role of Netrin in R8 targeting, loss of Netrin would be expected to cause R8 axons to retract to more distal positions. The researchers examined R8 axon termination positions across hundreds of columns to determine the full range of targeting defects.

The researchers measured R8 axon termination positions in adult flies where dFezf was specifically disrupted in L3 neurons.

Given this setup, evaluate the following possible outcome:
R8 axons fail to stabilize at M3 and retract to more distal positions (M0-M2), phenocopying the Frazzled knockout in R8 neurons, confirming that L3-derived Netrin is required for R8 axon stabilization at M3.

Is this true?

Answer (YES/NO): NO